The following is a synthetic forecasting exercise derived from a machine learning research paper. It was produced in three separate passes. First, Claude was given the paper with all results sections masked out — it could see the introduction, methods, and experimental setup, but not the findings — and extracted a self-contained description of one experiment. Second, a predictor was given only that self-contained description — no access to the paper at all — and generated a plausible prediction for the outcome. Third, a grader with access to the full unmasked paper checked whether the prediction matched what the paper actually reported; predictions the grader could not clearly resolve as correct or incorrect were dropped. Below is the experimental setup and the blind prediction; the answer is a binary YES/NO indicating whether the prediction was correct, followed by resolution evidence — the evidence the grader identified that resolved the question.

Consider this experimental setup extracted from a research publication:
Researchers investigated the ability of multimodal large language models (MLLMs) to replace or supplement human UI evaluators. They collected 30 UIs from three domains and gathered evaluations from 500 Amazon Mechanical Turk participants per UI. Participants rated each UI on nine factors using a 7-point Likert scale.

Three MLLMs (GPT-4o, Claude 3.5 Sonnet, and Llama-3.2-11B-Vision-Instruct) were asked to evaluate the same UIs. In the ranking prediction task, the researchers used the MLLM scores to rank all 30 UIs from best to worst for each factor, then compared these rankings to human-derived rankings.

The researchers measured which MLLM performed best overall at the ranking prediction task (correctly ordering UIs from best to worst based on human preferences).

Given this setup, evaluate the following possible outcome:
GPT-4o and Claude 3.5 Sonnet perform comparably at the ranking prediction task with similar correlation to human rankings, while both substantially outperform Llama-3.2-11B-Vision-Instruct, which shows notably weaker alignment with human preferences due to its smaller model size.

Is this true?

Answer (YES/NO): NO